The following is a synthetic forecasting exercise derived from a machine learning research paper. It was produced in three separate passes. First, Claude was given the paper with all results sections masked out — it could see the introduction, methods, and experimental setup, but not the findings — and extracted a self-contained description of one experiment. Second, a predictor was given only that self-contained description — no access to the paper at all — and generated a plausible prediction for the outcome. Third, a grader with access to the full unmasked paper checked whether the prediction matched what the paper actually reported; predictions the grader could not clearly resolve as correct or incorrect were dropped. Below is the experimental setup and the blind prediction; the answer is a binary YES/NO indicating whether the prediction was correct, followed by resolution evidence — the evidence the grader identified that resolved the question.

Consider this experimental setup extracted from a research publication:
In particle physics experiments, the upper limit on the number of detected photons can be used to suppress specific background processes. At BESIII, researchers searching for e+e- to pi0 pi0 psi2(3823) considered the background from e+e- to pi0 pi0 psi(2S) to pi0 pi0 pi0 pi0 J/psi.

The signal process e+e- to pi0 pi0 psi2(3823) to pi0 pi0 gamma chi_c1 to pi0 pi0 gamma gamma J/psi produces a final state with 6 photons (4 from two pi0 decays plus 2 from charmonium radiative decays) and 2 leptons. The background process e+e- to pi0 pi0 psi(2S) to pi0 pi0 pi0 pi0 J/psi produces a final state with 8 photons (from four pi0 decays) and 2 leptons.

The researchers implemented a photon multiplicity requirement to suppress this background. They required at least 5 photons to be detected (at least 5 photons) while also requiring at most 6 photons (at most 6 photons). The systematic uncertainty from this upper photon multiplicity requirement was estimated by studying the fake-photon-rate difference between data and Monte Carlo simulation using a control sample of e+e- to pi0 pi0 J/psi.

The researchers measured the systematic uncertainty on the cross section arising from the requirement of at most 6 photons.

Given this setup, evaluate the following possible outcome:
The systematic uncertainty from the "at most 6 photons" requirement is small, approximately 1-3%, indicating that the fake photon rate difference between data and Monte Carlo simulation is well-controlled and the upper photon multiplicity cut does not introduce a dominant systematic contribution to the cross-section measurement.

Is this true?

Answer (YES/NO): NO